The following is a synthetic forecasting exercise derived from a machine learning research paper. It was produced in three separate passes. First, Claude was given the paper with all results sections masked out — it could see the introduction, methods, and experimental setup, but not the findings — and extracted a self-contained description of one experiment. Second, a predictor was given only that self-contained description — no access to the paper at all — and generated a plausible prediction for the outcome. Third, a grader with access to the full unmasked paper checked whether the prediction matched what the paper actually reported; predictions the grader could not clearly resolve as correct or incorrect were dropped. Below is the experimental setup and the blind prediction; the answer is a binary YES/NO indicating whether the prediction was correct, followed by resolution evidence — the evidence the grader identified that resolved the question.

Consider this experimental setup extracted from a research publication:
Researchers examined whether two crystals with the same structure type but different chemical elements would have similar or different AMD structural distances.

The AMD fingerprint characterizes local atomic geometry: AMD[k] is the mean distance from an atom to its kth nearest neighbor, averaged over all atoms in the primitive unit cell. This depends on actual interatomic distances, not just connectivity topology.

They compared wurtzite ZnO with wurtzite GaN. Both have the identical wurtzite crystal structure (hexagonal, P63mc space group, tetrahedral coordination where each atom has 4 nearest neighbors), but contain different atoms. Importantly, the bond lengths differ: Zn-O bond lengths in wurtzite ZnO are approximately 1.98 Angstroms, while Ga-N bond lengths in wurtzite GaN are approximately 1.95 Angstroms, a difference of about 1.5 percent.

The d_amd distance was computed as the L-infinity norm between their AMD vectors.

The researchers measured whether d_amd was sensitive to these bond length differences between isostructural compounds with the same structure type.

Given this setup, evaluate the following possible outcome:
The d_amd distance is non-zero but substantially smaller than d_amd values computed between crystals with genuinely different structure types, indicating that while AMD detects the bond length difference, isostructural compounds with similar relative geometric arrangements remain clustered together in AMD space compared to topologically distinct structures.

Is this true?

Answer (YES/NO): YES